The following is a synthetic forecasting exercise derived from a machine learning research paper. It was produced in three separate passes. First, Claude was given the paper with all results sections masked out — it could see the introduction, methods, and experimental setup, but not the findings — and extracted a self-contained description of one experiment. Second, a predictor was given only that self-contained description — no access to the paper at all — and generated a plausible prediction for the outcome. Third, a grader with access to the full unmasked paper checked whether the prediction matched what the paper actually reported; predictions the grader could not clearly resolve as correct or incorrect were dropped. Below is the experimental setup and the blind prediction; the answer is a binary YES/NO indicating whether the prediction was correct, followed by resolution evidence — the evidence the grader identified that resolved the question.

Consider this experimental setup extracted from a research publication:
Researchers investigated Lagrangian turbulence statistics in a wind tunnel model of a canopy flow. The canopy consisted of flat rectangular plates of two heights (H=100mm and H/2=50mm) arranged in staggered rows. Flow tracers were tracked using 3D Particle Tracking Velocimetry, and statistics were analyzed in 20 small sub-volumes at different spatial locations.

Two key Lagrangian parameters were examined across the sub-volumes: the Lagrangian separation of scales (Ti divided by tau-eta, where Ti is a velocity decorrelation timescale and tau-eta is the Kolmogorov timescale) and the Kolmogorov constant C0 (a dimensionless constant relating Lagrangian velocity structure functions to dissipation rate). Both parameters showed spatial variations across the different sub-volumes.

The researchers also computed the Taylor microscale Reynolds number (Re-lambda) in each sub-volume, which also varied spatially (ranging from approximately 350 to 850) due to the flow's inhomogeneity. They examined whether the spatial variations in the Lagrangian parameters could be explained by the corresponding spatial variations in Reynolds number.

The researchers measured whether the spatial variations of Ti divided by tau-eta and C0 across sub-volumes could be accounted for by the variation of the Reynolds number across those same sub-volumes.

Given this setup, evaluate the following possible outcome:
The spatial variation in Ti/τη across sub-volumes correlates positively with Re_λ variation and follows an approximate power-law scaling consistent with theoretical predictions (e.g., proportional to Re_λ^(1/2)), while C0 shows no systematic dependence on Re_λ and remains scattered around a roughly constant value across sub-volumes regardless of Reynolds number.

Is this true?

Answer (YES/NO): NO